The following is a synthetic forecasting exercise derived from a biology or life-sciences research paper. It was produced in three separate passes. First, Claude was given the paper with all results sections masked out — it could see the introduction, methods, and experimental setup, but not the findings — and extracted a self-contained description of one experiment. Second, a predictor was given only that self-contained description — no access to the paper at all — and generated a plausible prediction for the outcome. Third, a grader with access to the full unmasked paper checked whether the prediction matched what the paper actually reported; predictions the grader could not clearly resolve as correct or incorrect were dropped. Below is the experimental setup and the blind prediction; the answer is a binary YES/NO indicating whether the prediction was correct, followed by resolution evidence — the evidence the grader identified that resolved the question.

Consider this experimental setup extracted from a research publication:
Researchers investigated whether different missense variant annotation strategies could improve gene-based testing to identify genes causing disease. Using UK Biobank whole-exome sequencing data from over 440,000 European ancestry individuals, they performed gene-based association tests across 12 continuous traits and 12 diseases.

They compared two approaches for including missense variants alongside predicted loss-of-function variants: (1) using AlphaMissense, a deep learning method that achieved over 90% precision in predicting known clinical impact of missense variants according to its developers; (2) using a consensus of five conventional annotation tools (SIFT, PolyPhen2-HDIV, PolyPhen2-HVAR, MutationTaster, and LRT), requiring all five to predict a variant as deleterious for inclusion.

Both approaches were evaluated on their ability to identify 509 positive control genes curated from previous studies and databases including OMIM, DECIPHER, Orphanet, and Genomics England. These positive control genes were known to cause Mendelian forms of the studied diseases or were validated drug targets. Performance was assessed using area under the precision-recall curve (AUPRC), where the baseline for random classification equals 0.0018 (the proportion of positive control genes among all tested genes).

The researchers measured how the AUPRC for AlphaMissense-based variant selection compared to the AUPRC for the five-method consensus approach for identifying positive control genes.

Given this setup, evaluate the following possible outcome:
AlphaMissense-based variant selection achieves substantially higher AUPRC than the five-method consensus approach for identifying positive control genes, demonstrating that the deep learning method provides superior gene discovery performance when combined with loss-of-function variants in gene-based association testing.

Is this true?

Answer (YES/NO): NO